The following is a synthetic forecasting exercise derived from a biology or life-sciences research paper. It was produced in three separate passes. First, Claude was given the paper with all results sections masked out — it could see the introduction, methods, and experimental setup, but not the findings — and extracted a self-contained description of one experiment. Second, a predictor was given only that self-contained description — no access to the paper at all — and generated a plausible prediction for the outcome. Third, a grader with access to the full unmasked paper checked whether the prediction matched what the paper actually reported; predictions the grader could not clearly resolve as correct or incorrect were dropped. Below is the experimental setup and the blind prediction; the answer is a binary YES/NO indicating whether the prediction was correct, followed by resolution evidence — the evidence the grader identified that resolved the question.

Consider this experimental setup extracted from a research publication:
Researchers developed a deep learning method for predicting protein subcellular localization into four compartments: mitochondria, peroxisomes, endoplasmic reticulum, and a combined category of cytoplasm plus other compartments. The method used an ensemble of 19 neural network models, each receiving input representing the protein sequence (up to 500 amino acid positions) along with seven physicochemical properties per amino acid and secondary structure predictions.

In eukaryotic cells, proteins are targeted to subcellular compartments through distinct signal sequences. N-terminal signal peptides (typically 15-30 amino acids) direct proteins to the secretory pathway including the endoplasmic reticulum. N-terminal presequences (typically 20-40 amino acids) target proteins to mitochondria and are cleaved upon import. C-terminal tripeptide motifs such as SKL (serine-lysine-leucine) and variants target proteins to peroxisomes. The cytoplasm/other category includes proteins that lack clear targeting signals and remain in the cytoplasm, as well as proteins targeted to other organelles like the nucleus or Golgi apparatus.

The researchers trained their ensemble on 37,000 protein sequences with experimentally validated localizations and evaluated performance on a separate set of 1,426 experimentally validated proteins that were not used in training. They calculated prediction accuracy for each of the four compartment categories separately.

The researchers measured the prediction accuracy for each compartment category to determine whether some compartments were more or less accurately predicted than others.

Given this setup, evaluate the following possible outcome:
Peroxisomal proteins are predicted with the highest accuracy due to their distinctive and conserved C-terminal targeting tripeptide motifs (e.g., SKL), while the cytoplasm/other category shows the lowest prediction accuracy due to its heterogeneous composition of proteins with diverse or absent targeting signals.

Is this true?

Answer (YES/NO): NO